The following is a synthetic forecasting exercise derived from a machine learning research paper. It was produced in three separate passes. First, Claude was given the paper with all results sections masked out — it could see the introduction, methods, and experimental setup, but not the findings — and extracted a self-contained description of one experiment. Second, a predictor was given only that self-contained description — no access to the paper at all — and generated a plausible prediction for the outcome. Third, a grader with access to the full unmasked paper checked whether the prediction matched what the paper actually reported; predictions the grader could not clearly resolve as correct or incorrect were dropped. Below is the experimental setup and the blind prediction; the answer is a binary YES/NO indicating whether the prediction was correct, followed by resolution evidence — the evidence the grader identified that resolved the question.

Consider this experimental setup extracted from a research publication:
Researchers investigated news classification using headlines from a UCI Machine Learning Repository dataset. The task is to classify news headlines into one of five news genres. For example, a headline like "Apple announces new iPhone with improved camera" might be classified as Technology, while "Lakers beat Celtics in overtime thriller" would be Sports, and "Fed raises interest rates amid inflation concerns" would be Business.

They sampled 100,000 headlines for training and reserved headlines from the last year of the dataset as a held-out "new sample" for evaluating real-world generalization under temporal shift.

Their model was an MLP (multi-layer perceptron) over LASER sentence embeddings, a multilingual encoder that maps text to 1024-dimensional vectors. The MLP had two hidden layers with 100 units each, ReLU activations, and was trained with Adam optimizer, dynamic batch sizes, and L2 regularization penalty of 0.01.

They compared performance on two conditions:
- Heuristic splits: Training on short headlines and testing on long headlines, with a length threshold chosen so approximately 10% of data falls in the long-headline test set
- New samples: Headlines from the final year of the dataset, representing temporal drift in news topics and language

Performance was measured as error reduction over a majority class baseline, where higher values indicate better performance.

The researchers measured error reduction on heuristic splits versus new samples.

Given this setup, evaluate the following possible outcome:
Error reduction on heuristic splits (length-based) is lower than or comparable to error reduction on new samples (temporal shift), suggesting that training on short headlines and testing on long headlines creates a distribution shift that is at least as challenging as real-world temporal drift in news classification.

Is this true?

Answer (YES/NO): NO